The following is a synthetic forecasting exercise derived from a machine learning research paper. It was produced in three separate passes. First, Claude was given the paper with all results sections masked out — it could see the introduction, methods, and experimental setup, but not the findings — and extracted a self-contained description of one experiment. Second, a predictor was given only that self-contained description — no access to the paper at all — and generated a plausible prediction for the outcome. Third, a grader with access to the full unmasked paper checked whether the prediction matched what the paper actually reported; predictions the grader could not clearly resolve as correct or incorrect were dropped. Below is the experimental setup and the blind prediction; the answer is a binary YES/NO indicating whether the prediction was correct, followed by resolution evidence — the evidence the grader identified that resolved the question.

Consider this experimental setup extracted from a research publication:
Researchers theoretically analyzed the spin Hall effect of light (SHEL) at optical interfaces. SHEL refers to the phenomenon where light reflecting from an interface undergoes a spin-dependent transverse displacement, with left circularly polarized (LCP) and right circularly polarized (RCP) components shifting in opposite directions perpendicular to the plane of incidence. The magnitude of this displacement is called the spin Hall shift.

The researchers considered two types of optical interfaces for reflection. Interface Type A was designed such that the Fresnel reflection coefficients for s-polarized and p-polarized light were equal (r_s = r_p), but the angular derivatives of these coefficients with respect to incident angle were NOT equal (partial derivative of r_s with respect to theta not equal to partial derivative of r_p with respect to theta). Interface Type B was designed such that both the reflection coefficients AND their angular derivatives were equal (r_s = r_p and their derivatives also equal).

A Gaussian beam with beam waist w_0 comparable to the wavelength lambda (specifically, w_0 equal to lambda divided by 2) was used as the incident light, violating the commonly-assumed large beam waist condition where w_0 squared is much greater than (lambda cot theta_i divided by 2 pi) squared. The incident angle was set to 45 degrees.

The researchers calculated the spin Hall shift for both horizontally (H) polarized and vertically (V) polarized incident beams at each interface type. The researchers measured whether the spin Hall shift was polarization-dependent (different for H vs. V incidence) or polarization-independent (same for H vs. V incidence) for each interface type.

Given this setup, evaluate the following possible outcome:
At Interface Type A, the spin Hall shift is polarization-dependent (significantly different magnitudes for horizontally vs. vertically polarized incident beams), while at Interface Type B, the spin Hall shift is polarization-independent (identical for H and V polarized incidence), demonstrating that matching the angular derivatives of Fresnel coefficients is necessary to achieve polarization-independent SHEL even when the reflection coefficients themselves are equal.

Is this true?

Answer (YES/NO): YES